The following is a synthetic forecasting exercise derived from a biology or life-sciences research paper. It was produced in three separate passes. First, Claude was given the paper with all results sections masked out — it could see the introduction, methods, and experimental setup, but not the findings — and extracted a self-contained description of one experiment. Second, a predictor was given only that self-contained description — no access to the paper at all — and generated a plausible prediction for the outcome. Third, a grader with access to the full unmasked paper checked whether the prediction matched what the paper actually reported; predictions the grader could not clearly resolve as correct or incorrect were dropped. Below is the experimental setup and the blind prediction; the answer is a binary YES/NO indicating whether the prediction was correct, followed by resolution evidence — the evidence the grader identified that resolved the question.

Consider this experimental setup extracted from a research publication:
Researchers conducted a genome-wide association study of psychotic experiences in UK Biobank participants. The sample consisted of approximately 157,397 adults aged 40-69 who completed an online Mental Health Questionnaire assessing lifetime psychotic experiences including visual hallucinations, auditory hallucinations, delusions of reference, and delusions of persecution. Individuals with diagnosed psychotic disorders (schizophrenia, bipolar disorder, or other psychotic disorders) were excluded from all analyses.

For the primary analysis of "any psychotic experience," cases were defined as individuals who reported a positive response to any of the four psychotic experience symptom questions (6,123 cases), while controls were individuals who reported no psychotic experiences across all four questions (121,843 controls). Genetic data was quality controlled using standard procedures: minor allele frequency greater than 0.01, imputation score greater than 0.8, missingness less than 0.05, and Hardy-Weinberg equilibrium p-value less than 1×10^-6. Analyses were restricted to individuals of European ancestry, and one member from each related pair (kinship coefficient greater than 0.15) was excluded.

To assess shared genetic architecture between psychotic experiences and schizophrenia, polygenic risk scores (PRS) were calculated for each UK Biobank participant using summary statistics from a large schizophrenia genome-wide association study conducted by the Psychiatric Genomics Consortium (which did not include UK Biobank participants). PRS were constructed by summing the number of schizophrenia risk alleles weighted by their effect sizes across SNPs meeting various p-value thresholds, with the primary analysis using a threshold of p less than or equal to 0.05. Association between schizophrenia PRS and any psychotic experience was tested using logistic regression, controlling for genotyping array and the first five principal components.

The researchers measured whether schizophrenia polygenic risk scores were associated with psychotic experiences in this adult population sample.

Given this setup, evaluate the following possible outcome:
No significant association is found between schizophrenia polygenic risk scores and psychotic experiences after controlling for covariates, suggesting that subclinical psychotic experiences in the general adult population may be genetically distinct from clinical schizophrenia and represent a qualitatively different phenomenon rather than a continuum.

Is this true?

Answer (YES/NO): NO